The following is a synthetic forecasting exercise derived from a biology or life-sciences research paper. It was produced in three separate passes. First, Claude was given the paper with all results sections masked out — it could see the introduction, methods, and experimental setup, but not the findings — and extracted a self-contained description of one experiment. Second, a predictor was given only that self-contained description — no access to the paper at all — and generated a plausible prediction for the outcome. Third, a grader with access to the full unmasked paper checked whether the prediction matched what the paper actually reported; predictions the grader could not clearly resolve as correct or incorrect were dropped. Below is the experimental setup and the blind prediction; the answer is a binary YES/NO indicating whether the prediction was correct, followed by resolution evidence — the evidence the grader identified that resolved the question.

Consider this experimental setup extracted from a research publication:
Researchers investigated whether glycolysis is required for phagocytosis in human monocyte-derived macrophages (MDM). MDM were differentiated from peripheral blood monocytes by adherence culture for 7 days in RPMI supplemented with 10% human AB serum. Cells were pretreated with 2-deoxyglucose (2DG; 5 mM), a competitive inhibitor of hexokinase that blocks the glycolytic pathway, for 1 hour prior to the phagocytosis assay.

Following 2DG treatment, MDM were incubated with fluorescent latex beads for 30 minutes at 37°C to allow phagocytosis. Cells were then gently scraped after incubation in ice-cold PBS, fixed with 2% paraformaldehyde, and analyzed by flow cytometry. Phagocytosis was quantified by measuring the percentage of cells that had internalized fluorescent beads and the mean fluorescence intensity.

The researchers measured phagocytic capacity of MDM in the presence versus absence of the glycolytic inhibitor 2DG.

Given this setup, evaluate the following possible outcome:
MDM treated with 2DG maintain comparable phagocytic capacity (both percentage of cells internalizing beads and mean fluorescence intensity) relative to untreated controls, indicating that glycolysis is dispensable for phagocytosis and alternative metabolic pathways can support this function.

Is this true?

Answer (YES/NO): YES